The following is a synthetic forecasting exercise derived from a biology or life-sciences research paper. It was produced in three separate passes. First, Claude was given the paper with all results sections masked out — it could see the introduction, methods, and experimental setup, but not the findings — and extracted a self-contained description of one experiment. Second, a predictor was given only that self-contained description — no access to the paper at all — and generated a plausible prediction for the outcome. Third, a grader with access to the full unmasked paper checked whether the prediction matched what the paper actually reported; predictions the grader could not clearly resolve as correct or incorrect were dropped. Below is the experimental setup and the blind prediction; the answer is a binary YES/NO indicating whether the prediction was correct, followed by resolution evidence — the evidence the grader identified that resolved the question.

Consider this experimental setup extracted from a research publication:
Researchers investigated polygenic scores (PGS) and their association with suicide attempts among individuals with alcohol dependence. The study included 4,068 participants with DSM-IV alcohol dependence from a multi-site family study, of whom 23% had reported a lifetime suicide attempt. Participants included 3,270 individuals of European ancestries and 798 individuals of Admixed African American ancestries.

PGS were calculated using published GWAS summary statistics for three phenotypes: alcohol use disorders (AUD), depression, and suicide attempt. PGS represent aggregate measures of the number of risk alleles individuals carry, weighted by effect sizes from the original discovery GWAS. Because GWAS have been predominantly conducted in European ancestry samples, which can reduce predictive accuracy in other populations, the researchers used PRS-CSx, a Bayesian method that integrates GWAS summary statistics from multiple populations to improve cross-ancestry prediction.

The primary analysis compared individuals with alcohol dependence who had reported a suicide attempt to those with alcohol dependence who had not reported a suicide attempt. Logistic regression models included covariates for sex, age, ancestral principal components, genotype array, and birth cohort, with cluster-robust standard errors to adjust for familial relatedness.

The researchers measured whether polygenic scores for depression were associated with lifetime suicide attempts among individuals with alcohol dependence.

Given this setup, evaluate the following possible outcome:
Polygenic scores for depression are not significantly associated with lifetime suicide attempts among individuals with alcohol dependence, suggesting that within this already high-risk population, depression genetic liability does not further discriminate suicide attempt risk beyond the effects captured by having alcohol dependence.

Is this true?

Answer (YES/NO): YES